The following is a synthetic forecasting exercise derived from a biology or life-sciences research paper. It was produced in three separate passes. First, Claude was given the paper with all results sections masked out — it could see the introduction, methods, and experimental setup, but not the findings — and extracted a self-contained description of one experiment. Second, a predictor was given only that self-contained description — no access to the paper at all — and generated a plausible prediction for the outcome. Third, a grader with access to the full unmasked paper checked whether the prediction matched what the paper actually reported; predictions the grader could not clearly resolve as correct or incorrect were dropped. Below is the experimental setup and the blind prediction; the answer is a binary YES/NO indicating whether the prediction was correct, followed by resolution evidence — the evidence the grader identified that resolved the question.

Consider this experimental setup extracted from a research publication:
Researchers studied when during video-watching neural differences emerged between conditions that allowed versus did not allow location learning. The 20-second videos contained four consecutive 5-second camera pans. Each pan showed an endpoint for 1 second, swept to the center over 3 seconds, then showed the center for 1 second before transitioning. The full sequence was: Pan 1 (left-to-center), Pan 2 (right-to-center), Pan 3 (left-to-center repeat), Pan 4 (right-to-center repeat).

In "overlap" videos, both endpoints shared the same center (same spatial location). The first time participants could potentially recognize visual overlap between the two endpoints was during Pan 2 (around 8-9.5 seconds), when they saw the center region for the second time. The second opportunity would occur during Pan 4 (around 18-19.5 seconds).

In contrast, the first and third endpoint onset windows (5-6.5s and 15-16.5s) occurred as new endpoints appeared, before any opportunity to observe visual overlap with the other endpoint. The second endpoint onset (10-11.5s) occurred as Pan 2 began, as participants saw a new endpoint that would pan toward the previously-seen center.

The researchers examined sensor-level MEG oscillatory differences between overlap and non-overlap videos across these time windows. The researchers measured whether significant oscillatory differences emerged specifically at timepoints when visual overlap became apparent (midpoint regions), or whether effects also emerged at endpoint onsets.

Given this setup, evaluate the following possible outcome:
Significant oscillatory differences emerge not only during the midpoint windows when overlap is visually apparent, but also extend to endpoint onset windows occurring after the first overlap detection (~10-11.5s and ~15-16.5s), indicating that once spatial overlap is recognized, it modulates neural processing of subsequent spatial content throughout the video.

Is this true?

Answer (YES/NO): NO